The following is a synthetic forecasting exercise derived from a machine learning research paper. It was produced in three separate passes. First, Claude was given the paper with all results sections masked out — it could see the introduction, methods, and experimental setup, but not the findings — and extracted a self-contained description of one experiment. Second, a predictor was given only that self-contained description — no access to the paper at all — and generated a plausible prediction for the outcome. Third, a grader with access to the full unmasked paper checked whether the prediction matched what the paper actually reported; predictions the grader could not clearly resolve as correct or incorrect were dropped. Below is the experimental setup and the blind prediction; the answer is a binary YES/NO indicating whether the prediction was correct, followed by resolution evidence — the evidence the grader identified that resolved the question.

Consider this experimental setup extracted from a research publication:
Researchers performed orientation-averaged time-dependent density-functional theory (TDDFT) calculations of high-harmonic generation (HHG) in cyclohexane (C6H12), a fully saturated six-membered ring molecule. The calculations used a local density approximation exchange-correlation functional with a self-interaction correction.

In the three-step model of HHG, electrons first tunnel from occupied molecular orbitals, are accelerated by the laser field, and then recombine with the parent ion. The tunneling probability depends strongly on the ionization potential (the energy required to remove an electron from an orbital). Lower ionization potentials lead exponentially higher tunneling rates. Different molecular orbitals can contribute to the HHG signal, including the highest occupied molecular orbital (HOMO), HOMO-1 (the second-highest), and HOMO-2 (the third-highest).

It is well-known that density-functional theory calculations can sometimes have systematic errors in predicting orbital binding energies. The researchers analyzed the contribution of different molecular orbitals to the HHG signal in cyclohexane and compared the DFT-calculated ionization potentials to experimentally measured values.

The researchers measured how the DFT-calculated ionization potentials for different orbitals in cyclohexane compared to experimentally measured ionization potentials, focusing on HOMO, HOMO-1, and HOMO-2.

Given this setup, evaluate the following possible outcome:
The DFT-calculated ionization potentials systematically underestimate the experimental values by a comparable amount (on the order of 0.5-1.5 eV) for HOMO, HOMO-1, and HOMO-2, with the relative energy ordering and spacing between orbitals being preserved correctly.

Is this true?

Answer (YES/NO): NO